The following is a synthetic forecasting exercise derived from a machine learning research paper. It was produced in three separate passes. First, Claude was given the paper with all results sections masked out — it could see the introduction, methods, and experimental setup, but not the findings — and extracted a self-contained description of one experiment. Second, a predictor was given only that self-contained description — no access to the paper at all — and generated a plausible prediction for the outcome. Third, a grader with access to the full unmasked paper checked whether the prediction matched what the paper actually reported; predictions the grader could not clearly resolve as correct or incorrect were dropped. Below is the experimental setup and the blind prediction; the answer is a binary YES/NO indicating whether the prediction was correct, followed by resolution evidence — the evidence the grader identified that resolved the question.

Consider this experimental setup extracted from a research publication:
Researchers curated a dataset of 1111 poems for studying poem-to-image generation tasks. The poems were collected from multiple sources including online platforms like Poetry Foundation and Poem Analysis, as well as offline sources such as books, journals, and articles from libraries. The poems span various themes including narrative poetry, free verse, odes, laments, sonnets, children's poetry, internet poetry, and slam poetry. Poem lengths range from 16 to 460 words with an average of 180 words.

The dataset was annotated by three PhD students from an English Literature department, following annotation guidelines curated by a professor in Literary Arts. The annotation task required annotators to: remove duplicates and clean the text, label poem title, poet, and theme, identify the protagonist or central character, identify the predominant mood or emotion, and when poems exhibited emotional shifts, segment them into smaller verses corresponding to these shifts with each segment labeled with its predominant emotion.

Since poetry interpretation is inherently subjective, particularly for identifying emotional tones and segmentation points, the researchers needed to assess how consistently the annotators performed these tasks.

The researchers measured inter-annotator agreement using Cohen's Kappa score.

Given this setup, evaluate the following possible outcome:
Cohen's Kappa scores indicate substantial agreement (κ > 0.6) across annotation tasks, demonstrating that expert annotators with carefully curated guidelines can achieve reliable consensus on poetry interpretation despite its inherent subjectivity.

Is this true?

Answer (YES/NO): YES